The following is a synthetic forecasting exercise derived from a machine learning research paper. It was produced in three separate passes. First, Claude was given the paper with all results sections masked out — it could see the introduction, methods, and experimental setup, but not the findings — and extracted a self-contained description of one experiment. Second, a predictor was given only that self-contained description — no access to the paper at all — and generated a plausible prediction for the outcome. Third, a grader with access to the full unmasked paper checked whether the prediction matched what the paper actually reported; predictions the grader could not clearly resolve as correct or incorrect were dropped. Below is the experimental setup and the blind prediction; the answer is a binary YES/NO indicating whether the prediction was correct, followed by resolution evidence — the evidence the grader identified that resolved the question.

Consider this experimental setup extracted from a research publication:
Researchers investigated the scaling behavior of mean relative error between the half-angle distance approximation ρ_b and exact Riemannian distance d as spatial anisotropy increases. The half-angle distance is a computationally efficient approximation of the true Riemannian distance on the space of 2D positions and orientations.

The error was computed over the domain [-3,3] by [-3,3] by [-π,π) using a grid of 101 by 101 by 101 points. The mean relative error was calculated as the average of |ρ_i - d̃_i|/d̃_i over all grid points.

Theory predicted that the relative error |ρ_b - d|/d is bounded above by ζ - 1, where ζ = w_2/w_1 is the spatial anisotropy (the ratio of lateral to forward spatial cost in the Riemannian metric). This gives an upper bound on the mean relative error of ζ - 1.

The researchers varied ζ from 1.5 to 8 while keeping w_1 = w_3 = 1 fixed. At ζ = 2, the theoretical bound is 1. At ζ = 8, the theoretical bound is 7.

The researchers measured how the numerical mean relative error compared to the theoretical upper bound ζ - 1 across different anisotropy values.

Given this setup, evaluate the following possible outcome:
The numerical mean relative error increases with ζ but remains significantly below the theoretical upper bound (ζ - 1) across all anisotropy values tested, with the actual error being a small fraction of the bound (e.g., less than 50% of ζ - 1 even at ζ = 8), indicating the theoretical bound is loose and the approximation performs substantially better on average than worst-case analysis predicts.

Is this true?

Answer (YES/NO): YES